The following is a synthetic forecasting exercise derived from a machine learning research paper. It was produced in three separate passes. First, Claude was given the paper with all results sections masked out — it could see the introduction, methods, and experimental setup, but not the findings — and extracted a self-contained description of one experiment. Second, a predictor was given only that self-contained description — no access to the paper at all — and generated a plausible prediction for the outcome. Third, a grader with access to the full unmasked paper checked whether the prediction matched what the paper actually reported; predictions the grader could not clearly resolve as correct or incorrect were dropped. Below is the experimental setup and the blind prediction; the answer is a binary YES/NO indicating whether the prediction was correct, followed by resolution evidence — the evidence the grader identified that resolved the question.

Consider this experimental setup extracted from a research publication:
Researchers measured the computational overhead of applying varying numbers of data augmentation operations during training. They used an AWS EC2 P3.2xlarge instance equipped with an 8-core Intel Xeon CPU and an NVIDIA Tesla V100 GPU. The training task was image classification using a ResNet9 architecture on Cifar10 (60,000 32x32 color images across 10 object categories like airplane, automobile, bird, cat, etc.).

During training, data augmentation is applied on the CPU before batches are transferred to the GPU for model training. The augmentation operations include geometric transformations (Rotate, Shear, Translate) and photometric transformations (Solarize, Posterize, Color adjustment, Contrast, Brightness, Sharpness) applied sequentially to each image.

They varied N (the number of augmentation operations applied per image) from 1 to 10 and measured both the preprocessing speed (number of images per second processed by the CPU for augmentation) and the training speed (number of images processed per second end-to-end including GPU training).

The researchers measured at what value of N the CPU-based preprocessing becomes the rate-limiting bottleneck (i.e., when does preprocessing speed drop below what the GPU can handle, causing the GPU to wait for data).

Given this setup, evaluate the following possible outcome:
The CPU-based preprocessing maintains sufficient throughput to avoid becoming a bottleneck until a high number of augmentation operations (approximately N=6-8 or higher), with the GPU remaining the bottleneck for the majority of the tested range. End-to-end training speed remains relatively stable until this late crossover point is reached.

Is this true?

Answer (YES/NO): NO